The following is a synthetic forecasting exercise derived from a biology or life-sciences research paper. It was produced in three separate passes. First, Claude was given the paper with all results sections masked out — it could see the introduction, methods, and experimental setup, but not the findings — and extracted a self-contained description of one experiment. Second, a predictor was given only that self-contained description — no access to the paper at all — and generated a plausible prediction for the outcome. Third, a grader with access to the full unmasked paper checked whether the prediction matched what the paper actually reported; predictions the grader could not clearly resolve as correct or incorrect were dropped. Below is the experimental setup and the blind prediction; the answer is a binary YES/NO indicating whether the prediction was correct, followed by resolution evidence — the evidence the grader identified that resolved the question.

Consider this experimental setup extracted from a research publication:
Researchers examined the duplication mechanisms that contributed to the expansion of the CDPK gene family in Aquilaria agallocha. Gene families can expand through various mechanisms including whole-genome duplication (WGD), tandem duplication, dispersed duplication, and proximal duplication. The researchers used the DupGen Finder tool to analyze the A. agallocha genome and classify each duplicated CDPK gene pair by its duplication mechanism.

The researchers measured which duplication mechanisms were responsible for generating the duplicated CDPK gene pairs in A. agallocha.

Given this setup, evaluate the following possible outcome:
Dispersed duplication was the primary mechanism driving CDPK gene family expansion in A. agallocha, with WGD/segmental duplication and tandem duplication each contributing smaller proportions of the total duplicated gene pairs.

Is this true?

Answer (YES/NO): NO